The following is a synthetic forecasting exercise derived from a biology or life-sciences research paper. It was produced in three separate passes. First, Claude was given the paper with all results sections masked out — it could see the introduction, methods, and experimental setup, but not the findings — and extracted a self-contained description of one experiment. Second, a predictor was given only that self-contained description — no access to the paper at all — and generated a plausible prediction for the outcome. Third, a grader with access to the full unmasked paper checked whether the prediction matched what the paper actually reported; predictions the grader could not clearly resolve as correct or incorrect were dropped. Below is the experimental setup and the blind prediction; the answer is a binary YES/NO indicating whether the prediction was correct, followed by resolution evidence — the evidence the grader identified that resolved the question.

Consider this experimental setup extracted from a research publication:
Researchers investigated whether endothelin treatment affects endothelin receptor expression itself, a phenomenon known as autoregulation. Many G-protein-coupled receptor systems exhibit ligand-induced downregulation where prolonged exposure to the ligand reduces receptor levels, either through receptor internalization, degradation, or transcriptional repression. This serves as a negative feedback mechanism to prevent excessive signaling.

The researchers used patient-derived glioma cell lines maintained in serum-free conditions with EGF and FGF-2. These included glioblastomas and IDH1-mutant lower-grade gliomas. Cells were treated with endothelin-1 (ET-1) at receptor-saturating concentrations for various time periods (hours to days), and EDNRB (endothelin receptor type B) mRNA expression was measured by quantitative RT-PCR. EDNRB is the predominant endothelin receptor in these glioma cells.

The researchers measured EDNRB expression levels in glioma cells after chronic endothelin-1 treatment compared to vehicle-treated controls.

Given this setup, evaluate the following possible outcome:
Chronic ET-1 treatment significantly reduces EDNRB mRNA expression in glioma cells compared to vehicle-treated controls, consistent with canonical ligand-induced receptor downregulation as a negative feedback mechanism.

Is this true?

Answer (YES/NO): YES